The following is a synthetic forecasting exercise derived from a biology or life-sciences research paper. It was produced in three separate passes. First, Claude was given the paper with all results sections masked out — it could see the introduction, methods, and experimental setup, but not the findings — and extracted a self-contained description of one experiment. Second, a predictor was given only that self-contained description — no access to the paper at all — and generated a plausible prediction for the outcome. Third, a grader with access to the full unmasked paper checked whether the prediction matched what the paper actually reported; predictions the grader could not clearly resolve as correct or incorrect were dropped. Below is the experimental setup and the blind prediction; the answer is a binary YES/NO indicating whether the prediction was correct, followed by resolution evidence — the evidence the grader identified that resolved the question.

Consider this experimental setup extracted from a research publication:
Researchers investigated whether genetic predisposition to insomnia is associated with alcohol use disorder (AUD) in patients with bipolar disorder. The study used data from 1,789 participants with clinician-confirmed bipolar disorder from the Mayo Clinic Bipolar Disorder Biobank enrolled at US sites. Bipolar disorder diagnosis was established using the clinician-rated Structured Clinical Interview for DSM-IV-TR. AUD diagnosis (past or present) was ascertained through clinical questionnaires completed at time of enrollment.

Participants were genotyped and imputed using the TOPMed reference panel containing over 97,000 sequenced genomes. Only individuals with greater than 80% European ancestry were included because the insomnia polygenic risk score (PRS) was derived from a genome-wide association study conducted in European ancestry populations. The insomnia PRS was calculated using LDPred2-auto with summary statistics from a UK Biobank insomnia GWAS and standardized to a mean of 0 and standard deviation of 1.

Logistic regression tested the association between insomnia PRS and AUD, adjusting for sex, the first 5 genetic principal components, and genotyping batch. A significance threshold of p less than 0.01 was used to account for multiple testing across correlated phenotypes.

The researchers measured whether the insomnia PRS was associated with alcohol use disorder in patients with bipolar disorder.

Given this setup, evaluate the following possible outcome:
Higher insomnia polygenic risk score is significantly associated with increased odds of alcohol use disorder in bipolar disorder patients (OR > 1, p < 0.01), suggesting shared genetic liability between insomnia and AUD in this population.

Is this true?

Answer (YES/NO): YES